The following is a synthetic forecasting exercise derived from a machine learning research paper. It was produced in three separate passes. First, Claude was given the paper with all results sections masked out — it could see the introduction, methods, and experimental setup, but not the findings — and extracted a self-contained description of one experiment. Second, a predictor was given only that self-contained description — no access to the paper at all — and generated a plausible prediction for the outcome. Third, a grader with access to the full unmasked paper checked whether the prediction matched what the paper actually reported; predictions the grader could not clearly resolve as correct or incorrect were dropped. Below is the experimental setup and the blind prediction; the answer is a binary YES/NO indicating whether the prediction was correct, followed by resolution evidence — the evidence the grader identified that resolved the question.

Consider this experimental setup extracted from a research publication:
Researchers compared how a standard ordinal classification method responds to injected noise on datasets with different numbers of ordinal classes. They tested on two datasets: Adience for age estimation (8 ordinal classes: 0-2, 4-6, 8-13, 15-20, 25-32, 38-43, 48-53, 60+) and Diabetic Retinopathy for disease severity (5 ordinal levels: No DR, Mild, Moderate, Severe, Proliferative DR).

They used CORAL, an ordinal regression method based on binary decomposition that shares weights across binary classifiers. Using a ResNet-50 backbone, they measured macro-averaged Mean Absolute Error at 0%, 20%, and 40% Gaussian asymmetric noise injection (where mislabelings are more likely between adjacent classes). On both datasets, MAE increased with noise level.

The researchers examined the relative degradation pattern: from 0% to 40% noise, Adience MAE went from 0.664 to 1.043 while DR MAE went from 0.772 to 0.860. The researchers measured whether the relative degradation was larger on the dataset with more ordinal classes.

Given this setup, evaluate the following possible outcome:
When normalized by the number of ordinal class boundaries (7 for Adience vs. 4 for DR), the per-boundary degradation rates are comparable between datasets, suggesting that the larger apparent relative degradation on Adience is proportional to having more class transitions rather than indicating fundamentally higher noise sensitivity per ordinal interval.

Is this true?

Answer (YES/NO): NO